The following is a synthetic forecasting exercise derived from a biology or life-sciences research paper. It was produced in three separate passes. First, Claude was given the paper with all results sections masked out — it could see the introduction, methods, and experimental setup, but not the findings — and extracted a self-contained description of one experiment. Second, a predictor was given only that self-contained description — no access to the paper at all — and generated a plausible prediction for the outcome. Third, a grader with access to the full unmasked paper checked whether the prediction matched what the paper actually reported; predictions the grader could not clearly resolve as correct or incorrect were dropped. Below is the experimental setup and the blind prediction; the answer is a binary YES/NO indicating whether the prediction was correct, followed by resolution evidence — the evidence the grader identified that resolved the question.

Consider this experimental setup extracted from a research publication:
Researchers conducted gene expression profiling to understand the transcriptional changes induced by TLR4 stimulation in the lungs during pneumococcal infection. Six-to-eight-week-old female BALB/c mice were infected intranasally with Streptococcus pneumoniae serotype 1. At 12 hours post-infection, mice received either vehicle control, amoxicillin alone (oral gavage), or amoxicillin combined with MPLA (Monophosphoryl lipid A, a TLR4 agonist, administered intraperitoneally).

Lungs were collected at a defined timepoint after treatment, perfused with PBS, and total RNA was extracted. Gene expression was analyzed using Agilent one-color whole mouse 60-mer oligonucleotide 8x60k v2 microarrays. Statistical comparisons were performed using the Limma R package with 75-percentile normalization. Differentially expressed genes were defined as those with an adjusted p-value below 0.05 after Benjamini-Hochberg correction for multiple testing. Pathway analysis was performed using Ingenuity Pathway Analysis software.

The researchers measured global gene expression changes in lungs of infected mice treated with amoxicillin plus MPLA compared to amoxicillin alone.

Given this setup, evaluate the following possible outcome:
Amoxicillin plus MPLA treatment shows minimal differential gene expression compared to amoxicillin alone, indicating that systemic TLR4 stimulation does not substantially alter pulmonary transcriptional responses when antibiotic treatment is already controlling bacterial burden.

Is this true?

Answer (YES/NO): NO